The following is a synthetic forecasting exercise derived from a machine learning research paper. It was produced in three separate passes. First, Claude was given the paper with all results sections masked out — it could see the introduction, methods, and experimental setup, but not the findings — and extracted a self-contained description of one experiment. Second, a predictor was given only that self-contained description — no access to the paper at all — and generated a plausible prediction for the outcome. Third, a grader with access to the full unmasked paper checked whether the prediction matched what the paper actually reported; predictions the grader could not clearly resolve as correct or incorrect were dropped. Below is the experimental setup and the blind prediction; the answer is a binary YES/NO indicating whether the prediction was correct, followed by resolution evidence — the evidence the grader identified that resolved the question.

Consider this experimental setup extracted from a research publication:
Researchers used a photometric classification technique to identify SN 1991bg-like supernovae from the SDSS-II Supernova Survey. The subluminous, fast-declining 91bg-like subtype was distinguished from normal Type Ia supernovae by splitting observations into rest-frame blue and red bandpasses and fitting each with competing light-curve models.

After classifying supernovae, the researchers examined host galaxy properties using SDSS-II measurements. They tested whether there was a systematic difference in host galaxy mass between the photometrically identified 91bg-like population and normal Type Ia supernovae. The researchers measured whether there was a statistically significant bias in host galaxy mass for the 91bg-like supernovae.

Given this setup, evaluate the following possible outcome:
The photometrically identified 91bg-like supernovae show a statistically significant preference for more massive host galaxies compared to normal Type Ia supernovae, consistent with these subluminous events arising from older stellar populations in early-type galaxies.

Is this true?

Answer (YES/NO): NO